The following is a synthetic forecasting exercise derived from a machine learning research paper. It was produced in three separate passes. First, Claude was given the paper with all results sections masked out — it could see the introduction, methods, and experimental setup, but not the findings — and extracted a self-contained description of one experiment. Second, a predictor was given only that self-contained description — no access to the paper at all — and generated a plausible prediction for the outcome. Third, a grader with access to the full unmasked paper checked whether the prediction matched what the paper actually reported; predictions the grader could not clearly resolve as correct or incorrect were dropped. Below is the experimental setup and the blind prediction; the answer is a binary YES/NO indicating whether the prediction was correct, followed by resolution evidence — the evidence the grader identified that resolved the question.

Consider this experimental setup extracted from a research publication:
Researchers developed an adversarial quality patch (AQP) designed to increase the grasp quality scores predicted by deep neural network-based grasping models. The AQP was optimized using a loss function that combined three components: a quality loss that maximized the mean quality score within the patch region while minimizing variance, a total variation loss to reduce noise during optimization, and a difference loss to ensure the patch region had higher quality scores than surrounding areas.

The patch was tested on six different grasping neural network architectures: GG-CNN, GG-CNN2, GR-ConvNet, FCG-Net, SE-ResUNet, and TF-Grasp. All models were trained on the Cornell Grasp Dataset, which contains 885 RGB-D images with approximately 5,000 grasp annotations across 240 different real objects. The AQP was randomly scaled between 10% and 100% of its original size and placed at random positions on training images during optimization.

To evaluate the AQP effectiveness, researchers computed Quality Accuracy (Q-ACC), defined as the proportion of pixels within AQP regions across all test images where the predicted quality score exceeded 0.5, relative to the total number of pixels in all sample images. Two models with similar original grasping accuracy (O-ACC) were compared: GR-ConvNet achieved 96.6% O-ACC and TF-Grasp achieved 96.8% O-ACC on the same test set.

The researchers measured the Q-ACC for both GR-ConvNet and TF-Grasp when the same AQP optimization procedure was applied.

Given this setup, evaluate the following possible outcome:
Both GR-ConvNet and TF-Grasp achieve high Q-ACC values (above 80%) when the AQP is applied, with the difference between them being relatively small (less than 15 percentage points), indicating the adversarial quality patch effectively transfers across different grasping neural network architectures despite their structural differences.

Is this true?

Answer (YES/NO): NO